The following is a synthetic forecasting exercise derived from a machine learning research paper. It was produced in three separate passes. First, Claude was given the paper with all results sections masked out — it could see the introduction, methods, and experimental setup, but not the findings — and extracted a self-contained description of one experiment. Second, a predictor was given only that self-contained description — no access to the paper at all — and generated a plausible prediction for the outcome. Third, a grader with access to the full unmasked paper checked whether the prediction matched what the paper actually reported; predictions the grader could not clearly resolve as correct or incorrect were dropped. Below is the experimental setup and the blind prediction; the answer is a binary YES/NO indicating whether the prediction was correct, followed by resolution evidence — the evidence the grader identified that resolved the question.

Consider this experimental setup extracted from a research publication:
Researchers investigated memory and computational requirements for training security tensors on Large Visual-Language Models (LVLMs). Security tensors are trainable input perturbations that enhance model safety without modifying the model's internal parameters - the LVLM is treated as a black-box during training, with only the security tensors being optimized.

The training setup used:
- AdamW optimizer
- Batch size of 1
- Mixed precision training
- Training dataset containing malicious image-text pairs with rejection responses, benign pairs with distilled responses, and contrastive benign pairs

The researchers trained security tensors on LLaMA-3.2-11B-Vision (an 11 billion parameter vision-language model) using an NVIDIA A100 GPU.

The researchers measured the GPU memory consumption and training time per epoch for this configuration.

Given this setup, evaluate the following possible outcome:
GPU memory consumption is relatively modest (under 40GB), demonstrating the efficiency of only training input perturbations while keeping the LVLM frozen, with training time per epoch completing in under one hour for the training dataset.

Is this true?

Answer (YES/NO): YES